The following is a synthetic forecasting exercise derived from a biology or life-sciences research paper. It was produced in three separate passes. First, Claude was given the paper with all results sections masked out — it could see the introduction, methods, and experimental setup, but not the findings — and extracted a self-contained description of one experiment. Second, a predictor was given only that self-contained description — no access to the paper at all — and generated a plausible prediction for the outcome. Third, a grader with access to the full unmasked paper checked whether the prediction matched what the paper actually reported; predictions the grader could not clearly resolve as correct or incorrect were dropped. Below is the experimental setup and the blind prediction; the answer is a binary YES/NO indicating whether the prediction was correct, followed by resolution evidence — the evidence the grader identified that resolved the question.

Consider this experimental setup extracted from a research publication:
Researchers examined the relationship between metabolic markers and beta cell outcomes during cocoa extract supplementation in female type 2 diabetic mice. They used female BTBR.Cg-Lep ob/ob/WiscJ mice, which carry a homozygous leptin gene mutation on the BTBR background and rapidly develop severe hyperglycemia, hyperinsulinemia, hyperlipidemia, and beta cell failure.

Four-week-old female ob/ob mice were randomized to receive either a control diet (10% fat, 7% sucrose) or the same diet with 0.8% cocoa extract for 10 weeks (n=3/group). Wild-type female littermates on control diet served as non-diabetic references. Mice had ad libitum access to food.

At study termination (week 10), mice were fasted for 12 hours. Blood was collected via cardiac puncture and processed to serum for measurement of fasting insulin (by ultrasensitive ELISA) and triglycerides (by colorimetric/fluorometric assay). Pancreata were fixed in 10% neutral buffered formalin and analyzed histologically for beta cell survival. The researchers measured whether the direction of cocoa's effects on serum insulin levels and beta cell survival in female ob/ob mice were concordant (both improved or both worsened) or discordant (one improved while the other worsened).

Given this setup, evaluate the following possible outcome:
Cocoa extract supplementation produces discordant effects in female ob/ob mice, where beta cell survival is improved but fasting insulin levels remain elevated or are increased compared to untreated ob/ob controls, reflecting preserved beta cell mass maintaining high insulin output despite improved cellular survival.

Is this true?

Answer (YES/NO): YES